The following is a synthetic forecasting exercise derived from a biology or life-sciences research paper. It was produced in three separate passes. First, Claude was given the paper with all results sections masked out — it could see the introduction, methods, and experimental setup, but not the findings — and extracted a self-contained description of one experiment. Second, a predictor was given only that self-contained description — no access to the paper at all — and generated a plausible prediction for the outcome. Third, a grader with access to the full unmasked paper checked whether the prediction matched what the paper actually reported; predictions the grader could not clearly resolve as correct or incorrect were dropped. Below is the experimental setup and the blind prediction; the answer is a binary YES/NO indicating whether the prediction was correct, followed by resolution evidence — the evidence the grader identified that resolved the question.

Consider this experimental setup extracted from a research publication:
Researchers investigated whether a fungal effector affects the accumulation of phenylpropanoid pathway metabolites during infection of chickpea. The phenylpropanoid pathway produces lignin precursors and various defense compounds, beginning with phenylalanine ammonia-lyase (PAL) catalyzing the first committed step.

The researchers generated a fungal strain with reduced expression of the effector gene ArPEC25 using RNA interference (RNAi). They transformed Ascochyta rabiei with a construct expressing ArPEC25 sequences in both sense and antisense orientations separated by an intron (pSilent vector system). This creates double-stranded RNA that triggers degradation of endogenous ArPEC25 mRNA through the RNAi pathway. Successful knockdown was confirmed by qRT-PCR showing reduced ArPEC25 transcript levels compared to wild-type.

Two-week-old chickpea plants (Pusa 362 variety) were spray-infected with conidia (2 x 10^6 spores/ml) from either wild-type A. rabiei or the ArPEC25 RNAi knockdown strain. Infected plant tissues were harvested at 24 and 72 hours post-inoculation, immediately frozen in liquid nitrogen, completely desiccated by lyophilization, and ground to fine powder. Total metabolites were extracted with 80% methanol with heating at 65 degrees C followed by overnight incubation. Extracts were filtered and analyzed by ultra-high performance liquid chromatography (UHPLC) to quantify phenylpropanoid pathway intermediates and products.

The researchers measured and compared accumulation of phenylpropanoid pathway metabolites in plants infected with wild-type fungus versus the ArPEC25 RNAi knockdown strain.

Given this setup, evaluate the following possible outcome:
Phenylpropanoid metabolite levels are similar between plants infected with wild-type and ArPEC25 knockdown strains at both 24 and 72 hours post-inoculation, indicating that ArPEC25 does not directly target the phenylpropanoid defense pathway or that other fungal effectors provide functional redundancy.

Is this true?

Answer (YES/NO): NO